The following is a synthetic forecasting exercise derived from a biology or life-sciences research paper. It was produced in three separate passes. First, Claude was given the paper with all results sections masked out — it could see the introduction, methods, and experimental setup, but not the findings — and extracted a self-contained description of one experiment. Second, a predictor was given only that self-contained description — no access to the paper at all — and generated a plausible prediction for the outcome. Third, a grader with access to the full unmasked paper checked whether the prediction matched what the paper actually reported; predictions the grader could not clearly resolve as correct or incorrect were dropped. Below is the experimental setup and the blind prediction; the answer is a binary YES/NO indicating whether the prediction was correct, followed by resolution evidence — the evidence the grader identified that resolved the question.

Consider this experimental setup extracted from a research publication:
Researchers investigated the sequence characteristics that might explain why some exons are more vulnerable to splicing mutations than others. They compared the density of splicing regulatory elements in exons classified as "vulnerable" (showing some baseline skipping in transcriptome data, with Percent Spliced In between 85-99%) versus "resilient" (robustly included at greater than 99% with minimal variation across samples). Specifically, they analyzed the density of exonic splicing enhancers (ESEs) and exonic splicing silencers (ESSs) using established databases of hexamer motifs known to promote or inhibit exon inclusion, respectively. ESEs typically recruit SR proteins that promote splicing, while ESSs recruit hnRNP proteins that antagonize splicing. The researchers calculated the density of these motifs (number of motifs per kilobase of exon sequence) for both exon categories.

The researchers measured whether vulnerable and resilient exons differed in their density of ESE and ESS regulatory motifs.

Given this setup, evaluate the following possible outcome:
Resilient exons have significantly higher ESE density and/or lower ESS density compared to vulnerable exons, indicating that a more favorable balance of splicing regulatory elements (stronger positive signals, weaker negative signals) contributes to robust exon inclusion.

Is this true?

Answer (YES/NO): YES